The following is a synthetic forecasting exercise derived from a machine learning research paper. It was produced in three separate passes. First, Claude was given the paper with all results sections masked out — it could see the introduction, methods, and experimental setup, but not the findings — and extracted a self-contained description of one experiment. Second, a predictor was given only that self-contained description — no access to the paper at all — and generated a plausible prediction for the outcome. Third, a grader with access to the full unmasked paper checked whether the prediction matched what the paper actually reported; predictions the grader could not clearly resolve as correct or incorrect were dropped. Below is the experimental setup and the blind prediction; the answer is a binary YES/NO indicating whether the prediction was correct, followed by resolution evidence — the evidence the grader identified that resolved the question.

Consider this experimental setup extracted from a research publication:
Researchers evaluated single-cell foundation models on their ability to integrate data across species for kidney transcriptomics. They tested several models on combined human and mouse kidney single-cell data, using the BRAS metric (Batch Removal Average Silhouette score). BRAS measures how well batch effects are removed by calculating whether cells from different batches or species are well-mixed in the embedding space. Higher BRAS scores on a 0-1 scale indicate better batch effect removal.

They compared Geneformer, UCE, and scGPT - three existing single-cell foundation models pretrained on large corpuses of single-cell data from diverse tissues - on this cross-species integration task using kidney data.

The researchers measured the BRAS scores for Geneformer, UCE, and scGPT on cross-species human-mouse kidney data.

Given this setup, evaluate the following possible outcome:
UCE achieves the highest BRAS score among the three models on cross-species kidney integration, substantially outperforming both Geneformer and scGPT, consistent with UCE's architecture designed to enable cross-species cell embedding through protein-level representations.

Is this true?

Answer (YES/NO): NO